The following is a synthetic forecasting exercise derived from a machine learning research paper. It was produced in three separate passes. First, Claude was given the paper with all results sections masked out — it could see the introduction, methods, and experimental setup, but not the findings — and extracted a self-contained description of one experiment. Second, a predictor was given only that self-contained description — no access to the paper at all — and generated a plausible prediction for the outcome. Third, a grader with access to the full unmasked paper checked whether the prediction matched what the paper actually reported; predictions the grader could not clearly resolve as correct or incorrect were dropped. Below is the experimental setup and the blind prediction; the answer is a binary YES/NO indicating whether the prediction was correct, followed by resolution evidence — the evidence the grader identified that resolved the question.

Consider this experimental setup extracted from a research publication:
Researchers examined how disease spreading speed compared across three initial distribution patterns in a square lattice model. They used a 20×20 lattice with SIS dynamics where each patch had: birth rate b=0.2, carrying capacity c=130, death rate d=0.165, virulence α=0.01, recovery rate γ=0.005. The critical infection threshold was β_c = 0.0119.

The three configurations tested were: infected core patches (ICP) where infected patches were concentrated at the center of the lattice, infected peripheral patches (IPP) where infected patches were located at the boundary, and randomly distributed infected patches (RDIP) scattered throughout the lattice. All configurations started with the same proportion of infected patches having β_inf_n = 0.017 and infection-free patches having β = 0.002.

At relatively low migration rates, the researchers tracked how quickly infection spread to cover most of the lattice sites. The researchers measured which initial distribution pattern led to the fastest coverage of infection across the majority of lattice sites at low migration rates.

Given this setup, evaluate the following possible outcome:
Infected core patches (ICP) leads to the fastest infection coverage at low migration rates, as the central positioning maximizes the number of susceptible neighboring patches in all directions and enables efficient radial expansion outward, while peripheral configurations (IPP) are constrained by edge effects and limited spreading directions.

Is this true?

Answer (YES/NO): NO